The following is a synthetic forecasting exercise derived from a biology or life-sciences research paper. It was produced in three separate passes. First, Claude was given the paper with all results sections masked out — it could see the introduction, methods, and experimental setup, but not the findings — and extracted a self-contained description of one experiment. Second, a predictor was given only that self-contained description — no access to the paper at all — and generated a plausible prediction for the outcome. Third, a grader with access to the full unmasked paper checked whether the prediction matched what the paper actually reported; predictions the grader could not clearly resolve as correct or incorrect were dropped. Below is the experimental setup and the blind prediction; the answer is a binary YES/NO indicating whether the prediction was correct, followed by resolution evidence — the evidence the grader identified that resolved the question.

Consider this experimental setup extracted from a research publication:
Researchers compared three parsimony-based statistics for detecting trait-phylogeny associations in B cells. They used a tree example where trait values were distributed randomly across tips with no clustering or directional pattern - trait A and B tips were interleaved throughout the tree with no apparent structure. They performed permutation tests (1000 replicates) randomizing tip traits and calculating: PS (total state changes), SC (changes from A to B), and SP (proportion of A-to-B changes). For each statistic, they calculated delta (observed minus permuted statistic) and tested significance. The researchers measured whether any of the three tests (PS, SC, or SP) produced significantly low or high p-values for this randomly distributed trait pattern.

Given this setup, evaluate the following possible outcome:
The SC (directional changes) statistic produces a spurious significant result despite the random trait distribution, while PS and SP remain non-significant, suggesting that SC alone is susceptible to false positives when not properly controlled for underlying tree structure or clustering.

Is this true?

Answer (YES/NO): NO